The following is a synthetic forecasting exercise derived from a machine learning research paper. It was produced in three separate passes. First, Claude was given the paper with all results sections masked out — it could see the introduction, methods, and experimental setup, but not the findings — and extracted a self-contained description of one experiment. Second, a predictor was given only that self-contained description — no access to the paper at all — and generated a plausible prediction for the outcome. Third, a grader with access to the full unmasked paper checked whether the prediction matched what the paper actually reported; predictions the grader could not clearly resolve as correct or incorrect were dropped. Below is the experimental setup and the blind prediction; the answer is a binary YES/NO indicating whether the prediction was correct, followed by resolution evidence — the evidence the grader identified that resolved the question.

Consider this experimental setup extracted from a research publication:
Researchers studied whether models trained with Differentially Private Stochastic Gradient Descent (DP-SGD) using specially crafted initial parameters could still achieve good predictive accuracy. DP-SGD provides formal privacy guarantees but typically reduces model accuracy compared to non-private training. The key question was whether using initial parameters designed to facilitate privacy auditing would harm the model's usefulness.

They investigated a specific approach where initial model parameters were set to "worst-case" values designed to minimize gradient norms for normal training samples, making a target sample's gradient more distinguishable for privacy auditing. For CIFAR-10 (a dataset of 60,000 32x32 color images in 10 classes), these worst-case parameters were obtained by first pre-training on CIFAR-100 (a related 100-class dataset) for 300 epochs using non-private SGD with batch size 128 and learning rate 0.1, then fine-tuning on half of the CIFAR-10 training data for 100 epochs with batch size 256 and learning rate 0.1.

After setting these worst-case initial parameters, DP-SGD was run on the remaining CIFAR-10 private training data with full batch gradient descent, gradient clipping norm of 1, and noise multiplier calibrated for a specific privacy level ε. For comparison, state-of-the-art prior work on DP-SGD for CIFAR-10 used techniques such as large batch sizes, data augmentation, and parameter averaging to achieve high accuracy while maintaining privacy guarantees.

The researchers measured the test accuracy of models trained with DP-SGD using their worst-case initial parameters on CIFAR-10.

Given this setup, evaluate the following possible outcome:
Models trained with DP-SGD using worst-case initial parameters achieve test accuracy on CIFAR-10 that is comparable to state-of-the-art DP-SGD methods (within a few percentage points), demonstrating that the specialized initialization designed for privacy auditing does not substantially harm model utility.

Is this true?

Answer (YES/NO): NO